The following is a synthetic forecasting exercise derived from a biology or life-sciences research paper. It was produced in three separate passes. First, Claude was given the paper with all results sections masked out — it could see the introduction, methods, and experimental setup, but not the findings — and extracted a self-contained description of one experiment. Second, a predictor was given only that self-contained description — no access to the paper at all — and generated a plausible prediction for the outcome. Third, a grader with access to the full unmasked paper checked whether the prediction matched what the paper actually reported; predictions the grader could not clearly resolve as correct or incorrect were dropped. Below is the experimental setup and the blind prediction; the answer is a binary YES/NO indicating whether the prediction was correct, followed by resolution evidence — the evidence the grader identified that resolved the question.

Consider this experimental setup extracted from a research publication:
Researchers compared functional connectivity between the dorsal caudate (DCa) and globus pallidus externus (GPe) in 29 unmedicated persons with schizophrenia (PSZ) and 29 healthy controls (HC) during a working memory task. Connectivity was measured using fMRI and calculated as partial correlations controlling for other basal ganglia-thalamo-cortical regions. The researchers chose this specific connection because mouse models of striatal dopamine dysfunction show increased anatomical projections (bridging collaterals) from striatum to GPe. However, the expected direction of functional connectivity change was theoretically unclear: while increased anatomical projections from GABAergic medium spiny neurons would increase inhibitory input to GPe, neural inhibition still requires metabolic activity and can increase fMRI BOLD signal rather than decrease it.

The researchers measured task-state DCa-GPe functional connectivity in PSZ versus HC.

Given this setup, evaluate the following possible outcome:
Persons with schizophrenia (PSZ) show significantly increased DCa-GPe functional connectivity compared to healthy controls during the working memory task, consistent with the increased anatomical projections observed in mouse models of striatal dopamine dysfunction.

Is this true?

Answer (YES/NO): YES